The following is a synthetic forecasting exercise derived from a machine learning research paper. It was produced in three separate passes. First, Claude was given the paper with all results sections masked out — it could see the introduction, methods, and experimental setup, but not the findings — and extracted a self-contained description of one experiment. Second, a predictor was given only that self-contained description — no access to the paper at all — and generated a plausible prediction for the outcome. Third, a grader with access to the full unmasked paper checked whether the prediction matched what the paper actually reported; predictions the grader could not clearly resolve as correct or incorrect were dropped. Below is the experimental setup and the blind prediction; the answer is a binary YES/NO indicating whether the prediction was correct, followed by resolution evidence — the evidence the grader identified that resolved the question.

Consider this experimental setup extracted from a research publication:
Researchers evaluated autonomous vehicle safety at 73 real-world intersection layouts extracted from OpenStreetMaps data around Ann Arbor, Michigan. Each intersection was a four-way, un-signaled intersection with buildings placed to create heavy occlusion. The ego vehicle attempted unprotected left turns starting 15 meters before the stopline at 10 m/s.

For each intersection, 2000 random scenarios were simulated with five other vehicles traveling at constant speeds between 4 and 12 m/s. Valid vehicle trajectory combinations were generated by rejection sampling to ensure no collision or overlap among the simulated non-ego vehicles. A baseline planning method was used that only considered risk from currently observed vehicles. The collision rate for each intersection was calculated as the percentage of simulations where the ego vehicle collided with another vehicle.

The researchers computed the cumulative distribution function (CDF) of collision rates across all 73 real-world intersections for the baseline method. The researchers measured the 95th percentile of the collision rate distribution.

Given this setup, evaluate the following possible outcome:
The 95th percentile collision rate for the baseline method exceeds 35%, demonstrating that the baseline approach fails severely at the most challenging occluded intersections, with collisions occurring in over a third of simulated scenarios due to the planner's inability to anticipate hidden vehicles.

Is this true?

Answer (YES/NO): NO